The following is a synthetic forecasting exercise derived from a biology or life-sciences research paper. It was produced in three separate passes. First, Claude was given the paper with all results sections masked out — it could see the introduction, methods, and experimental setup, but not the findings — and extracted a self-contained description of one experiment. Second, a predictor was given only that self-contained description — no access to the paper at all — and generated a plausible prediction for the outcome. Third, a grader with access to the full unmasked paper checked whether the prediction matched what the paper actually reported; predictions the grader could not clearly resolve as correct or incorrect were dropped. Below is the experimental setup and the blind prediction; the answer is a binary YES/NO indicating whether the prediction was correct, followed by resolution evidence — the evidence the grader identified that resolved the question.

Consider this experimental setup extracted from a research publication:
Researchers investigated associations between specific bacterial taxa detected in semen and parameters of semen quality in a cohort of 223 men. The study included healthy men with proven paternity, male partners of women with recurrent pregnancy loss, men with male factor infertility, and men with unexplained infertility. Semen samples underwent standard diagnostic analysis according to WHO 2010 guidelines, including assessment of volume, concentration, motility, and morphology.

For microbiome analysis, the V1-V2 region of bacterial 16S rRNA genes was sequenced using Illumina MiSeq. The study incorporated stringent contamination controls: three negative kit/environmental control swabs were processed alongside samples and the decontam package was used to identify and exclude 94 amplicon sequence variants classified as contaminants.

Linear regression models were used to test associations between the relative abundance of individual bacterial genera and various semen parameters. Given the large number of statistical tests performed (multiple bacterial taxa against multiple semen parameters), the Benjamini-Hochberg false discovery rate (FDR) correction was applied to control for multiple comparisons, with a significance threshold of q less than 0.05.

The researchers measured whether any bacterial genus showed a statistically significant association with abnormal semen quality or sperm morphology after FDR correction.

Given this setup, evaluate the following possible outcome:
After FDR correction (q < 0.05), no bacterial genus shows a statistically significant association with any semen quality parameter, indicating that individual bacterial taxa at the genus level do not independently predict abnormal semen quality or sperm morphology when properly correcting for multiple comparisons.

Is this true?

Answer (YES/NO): NO